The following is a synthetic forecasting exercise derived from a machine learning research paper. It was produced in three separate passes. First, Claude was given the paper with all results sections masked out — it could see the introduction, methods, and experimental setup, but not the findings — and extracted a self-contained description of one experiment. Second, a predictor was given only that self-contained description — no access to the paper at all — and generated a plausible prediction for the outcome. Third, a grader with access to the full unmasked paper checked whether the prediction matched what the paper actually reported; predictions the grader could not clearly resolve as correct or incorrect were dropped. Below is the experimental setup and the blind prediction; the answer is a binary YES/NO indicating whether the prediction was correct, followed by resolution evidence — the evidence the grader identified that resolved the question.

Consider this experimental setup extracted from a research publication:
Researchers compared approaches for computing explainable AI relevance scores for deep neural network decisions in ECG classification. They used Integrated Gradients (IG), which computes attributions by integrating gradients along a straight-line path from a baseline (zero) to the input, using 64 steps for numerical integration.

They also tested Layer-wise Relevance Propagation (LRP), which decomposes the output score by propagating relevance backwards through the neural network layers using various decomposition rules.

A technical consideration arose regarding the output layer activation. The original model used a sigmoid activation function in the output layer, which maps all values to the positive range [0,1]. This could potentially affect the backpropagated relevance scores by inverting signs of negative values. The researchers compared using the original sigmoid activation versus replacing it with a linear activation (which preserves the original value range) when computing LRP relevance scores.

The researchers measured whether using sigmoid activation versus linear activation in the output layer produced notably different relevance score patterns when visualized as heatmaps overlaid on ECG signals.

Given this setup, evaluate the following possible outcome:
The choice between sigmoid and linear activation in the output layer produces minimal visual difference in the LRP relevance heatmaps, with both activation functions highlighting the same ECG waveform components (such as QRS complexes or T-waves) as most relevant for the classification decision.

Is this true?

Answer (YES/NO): YES